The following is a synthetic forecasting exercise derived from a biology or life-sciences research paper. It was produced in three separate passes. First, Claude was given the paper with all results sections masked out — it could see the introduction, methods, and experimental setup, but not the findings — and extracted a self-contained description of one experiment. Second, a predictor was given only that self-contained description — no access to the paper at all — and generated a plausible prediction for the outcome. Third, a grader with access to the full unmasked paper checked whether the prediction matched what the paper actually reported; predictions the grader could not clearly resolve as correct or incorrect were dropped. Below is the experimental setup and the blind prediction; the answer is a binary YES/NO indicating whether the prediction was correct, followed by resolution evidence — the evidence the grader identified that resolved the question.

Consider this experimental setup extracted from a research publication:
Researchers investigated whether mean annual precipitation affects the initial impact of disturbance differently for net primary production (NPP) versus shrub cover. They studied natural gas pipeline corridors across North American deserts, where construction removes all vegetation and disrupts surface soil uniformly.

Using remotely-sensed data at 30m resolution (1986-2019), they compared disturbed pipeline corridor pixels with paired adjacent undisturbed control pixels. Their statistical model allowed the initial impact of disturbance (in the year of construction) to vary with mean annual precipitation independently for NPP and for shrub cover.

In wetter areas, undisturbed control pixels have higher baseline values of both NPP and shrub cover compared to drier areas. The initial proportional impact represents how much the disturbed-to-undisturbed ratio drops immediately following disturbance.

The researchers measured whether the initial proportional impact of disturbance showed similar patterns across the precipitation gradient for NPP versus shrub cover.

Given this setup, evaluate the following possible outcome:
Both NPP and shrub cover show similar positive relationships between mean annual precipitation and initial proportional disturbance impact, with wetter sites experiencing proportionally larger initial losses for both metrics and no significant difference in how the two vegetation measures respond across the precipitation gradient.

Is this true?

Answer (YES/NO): NO